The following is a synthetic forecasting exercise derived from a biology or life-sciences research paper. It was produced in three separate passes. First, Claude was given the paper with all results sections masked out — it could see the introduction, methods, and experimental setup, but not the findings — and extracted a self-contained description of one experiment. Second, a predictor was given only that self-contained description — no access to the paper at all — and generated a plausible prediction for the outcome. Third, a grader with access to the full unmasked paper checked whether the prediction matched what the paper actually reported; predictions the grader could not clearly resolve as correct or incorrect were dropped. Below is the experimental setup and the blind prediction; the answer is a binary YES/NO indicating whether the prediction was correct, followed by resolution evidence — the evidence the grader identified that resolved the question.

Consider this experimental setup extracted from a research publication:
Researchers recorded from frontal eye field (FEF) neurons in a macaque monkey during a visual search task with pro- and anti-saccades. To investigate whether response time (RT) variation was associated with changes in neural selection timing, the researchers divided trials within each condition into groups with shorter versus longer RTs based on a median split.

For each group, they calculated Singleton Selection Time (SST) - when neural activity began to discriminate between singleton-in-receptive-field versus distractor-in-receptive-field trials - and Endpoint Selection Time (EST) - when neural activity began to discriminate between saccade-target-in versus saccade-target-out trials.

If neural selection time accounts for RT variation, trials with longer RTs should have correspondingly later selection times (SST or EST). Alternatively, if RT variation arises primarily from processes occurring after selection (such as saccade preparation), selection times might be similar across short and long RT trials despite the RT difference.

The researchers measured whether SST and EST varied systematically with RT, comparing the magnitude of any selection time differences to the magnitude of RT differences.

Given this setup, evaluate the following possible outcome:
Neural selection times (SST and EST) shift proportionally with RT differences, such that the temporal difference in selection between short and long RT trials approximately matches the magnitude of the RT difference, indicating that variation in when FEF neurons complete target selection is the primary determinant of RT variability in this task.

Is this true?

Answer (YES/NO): NO